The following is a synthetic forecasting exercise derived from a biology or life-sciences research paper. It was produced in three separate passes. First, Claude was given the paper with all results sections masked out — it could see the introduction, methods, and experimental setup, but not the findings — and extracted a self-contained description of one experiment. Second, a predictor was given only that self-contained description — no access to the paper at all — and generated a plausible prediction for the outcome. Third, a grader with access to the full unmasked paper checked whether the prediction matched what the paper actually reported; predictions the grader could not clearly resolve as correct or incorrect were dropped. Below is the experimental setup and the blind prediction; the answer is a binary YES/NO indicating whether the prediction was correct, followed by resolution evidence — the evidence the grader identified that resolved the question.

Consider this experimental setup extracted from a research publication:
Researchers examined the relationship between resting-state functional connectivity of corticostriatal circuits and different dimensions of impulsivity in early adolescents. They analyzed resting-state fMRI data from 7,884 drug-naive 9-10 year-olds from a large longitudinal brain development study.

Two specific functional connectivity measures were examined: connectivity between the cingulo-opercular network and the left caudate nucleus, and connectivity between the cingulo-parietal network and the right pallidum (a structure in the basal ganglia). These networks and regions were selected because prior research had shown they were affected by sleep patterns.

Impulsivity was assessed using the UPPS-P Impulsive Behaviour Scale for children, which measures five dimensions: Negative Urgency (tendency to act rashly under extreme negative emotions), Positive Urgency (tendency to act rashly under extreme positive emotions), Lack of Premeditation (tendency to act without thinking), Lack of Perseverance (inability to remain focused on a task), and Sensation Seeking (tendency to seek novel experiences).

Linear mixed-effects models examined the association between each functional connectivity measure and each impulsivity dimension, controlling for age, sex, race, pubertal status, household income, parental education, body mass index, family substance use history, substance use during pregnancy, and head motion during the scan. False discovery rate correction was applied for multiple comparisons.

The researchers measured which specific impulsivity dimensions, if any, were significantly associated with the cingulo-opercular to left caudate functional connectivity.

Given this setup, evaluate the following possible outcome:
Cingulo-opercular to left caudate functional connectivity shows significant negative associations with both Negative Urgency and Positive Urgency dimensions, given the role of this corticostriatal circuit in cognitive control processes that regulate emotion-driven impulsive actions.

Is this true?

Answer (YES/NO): YES